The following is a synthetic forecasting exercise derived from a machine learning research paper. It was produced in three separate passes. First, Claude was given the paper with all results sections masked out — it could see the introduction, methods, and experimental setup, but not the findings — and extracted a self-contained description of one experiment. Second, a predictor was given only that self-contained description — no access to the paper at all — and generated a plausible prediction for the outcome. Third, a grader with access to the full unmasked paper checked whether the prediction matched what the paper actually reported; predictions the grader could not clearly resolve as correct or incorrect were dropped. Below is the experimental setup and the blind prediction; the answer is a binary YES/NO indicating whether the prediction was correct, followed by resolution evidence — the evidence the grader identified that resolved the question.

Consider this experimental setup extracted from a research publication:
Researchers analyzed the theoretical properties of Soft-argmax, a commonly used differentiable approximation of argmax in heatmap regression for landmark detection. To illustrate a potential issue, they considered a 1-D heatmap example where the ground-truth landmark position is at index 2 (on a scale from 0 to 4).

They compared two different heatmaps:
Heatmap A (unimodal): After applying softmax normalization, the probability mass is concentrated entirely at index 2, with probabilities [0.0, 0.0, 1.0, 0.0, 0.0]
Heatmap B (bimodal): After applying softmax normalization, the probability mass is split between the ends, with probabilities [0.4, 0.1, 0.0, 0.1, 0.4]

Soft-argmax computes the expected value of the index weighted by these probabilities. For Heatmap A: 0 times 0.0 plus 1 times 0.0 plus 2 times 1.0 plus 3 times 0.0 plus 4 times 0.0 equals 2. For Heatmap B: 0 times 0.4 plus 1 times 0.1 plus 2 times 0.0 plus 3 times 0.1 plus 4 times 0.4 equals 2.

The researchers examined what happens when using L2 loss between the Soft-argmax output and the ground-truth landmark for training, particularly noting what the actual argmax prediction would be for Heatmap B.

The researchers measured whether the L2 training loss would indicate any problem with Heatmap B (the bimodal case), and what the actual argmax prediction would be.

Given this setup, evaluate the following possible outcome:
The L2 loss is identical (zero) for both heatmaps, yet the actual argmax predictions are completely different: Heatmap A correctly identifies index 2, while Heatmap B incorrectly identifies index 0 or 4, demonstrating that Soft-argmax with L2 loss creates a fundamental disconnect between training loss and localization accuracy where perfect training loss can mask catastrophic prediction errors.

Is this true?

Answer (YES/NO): YES